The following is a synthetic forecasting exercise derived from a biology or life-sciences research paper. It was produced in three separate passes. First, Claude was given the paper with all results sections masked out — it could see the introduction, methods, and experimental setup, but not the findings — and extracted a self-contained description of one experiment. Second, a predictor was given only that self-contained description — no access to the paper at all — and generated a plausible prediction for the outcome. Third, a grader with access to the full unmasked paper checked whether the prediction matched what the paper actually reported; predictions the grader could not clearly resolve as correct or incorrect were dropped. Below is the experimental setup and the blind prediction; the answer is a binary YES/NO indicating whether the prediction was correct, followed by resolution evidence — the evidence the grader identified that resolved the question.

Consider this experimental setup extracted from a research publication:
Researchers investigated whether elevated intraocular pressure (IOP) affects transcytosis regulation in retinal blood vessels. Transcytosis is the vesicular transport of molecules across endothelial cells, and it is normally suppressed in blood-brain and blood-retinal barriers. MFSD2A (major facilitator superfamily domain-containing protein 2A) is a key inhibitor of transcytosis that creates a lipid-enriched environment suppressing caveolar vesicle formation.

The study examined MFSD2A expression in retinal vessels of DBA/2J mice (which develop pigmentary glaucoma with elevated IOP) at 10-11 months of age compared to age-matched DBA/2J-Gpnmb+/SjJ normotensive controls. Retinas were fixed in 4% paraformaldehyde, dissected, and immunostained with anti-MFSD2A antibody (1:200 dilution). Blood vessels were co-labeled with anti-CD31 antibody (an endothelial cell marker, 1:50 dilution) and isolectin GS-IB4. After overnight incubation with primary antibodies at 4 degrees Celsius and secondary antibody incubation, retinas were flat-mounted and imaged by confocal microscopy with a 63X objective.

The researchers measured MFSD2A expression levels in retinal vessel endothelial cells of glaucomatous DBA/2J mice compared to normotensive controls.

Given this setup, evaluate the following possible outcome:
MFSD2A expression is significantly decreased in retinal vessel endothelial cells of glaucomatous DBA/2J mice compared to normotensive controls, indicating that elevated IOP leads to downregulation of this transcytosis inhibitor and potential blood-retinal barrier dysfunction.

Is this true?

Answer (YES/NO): NO